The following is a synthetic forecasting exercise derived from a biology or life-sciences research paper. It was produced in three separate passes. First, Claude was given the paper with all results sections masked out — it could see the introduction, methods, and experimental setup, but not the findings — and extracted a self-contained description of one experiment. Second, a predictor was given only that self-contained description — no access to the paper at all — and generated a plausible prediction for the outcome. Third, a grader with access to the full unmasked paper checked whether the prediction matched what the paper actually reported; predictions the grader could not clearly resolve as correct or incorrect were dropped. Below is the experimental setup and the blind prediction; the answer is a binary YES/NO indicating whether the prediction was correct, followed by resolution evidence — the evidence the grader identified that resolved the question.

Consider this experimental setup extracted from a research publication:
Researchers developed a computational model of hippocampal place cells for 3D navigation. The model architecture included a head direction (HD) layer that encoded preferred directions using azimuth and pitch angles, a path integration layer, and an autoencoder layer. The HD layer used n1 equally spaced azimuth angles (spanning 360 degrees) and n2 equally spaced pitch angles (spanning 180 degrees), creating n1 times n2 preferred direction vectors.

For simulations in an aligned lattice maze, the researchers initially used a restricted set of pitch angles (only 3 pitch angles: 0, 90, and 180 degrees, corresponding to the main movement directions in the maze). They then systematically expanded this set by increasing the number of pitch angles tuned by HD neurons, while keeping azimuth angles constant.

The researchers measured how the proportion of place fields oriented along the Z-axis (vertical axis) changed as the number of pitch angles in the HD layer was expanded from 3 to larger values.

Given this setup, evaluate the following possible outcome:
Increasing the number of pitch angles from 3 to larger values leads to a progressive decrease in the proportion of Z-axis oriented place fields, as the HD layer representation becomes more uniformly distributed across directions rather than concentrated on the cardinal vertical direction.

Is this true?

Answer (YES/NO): YES